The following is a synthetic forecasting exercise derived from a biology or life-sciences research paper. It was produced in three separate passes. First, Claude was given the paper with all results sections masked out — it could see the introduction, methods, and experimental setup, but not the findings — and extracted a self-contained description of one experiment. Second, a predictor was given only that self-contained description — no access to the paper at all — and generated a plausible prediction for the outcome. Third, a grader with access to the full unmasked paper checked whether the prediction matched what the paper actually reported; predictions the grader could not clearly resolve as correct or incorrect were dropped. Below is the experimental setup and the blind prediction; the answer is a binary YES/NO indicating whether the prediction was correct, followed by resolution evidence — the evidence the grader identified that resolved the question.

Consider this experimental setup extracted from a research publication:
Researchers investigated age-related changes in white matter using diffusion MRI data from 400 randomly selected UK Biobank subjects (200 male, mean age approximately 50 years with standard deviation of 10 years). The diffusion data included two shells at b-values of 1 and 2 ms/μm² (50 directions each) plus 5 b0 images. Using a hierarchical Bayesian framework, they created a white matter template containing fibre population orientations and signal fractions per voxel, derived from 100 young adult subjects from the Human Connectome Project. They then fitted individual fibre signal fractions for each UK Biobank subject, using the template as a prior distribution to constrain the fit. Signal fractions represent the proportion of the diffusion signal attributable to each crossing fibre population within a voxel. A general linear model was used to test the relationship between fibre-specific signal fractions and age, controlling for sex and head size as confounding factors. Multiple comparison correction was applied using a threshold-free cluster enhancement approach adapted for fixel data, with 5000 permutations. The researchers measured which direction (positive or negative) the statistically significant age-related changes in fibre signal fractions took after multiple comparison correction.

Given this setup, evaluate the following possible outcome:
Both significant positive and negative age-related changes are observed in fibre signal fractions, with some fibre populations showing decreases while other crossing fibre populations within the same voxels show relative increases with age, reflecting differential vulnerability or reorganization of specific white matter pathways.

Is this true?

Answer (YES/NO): NO